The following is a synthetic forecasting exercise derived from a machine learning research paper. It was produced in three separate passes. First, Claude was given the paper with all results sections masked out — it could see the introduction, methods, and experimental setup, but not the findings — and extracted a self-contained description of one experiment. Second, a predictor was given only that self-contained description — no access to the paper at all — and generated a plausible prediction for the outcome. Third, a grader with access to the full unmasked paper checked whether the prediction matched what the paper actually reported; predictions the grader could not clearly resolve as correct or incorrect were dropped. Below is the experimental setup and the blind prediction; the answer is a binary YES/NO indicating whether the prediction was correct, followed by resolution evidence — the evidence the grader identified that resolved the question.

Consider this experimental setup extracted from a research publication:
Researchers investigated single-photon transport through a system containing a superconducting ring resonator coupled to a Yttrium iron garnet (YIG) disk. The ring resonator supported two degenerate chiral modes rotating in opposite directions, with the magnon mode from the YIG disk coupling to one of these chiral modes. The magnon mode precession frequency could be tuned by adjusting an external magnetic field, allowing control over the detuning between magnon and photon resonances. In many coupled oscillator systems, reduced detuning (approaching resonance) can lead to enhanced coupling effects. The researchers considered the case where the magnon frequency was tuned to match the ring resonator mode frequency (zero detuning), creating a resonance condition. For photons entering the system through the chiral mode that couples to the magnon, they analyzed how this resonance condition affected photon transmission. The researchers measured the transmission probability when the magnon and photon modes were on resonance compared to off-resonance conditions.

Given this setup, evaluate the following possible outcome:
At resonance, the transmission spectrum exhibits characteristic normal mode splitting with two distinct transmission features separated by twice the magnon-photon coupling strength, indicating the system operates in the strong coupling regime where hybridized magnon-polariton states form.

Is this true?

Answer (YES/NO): NO